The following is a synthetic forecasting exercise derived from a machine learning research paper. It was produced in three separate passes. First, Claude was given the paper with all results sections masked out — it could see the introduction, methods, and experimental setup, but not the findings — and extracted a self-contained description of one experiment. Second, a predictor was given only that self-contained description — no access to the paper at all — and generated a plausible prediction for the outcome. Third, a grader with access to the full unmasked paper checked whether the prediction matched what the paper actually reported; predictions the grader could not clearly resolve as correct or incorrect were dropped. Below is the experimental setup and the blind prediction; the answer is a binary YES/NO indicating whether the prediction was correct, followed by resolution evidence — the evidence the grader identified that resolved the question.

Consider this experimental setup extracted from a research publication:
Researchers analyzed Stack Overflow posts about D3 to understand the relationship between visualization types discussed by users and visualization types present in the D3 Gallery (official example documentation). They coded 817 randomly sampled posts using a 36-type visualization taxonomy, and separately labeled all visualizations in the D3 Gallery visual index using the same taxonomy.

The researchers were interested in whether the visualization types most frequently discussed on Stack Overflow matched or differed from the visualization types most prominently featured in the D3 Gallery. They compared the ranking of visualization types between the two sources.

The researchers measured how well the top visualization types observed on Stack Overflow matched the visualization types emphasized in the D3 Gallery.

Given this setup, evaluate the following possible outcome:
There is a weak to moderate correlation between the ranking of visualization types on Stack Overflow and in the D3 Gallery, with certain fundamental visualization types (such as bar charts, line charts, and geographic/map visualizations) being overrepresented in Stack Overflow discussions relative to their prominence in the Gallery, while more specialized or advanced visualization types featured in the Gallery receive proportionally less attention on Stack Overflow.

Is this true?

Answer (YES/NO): NO